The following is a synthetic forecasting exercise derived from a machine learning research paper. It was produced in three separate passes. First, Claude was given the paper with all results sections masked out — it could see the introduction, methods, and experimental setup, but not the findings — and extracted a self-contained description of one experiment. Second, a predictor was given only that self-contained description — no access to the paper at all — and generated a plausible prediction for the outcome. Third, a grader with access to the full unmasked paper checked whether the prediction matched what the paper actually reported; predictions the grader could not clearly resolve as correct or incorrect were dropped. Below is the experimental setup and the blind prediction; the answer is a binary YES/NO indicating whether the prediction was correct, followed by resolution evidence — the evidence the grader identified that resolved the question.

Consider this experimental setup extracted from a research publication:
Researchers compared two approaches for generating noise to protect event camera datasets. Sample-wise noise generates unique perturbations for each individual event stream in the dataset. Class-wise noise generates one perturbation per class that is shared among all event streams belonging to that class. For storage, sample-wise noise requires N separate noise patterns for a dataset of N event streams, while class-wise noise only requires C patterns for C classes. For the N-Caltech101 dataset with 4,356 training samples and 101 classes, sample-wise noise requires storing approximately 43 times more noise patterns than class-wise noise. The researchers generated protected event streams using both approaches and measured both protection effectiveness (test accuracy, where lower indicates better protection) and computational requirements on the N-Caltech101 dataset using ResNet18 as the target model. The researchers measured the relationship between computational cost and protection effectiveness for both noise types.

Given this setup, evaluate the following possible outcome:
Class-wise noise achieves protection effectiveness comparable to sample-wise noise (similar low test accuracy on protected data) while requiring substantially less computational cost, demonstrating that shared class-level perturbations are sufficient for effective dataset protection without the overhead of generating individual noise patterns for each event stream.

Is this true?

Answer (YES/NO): YES